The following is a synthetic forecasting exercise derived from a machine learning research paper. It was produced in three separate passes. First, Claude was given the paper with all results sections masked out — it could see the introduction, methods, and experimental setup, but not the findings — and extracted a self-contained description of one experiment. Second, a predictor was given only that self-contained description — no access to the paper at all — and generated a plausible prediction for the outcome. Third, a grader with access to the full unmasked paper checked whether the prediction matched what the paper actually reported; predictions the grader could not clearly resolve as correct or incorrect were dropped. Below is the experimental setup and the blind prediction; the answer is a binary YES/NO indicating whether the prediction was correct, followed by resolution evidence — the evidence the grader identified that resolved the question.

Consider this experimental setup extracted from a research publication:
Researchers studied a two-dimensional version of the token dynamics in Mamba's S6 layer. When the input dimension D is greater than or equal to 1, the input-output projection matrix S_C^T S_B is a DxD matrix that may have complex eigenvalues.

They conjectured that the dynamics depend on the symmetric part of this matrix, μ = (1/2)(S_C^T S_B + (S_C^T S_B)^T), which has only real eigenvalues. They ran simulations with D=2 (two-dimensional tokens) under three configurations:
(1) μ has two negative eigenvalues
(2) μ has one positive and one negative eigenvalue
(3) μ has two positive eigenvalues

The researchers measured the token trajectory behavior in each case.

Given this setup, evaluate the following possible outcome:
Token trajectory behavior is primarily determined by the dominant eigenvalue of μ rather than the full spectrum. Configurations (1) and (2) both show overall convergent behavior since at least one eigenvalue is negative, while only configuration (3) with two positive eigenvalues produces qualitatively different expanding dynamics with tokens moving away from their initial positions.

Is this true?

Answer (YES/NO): NO